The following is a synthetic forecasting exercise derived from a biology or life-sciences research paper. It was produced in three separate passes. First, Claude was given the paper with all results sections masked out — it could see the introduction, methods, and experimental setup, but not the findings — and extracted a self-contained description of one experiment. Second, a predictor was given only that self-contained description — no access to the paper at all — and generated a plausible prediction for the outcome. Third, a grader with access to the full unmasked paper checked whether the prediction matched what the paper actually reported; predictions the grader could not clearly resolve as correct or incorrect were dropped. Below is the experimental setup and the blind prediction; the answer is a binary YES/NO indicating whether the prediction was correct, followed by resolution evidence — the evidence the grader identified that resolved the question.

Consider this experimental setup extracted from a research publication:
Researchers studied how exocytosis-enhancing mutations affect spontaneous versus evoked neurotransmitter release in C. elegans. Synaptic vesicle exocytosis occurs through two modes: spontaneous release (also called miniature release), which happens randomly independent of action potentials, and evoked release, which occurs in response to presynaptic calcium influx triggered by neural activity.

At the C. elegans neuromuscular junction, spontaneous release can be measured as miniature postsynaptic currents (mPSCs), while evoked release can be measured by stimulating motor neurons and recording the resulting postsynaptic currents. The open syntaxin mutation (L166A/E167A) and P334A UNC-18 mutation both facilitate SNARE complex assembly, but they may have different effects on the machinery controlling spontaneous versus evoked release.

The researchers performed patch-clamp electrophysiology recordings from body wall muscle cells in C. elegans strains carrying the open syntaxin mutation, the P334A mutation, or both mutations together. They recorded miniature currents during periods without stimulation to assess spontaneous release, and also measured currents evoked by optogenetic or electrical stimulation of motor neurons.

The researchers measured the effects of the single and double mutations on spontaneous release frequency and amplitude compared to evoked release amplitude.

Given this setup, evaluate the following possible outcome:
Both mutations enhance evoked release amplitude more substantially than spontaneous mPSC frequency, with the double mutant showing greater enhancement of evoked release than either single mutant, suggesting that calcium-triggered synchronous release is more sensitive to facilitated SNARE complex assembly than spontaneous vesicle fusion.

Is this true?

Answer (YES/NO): NO